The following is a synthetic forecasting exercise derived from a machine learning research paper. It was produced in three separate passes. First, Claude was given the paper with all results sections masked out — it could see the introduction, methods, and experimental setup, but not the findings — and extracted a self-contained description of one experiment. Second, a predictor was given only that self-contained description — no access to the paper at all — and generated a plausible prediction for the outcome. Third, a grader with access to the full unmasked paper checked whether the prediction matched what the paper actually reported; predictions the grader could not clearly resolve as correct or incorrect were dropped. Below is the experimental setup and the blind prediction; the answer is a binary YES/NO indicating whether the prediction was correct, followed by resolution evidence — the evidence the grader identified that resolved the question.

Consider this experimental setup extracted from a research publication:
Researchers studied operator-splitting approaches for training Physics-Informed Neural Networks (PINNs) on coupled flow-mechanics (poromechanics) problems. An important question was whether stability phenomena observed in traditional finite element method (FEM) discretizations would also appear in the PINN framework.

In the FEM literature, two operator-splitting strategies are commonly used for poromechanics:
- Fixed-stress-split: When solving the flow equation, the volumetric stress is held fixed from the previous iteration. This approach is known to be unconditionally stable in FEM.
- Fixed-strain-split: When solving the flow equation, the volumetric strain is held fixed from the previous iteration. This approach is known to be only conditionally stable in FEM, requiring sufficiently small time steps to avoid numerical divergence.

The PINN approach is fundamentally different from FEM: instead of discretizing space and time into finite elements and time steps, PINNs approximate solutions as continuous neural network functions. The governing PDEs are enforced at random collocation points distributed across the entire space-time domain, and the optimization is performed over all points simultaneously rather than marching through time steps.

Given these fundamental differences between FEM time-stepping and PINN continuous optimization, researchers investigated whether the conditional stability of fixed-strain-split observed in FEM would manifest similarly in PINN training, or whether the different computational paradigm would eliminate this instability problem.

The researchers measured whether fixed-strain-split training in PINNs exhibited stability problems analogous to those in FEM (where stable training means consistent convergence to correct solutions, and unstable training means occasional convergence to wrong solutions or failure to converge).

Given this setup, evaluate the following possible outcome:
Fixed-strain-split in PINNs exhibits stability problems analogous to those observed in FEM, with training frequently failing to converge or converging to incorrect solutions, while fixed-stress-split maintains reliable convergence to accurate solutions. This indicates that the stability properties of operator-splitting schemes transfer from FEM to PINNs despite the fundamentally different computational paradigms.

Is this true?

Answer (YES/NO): YES